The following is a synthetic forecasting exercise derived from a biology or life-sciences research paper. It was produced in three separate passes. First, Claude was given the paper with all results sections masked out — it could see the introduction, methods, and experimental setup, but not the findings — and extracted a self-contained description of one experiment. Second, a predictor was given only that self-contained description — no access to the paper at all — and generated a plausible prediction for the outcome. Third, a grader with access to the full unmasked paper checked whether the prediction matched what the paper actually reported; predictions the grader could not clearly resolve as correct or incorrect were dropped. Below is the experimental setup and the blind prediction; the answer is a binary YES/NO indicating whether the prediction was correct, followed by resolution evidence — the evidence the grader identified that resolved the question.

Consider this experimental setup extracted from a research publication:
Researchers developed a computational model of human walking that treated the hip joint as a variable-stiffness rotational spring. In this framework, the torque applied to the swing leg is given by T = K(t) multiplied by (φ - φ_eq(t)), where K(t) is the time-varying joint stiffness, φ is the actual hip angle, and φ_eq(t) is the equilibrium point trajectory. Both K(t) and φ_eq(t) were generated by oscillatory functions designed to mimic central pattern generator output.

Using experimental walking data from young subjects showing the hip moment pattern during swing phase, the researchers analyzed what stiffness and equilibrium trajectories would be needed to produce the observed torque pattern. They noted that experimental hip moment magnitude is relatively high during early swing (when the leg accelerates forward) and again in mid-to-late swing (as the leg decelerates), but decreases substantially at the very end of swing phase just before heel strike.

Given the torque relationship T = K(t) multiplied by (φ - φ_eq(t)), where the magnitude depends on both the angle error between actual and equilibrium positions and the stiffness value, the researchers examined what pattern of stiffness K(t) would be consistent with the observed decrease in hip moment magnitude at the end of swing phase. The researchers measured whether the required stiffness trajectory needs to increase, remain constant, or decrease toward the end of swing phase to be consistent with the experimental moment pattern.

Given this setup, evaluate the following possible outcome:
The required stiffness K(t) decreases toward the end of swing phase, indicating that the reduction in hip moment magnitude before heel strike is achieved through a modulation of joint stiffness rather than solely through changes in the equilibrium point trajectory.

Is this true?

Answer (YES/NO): YES